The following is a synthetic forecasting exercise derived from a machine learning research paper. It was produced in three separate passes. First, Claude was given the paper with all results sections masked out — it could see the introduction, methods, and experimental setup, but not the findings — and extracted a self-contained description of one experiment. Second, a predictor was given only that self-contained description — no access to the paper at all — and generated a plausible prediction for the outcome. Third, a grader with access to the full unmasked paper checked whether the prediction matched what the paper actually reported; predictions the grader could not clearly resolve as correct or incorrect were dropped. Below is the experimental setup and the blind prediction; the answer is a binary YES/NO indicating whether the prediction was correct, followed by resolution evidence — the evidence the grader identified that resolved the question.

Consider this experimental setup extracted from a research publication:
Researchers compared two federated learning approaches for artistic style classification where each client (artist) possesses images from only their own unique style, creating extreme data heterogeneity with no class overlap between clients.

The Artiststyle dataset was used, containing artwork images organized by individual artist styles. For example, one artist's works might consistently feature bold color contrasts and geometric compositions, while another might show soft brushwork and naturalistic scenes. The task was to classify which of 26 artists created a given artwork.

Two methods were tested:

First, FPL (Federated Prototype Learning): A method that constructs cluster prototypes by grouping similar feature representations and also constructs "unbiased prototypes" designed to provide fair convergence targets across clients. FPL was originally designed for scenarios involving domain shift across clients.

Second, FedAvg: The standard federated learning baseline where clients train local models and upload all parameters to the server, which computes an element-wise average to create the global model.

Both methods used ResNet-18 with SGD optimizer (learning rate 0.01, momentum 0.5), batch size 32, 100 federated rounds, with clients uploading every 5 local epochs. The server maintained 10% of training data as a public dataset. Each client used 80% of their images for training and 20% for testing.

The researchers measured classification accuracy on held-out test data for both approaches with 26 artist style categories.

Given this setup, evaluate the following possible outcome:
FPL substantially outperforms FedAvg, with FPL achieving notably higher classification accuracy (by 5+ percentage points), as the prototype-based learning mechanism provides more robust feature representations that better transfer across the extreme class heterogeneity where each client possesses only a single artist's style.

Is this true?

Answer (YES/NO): NO